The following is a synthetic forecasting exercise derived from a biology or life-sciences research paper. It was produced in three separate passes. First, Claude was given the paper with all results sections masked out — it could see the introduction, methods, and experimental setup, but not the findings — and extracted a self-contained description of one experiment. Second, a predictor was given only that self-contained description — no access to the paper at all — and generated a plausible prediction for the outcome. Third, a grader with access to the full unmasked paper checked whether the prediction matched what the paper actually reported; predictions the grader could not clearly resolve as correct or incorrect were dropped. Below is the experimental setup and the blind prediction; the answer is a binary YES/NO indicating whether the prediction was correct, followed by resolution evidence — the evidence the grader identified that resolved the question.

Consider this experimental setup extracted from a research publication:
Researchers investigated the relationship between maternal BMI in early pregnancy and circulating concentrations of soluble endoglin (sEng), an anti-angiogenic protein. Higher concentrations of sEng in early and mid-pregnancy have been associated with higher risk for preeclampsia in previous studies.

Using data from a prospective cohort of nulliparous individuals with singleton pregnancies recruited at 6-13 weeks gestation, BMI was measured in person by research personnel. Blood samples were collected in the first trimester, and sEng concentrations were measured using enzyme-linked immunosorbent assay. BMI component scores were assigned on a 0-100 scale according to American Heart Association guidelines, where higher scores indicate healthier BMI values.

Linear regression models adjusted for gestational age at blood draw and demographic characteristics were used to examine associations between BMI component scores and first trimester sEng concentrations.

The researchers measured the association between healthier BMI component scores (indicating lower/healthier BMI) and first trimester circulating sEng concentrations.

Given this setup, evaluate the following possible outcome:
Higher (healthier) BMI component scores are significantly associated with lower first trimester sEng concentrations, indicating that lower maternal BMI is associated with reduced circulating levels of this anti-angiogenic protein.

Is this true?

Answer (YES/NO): NO